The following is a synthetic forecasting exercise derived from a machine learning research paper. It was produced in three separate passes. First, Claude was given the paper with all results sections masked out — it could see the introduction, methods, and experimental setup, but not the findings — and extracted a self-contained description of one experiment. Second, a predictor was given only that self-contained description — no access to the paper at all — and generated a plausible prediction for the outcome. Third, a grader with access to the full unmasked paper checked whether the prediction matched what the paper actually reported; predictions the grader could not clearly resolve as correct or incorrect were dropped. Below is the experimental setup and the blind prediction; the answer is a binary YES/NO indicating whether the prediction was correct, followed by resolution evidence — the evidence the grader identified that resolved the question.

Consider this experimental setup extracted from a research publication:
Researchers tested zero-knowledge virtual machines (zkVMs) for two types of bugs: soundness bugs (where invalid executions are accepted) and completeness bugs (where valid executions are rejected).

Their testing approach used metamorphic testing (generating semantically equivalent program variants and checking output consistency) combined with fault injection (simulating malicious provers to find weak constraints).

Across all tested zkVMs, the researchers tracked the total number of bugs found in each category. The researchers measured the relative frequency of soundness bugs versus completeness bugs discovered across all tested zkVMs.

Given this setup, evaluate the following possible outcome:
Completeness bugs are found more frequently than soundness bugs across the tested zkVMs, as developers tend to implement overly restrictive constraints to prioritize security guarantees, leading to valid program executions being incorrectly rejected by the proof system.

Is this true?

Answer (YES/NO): YES